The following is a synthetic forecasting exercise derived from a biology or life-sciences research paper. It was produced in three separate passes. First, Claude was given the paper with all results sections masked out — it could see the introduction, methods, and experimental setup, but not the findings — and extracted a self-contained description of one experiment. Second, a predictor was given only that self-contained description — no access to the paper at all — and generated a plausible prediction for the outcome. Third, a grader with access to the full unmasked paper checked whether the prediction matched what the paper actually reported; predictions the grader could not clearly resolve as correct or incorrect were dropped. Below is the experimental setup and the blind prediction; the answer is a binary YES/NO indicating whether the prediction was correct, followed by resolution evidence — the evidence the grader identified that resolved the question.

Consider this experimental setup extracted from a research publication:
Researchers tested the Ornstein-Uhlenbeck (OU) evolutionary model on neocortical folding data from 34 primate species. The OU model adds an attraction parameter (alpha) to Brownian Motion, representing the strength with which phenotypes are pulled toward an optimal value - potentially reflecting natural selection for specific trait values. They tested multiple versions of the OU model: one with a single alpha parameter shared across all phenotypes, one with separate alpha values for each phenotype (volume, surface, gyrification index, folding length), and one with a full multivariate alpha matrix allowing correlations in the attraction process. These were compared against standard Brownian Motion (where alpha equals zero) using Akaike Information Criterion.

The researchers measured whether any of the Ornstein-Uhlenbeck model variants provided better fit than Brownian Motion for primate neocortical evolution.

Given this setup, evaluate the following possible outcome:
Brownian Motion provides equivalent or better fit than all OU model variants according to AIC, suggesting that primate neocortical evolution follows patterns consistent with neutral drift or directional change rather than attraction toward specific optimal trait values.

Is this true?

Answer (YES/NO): YES